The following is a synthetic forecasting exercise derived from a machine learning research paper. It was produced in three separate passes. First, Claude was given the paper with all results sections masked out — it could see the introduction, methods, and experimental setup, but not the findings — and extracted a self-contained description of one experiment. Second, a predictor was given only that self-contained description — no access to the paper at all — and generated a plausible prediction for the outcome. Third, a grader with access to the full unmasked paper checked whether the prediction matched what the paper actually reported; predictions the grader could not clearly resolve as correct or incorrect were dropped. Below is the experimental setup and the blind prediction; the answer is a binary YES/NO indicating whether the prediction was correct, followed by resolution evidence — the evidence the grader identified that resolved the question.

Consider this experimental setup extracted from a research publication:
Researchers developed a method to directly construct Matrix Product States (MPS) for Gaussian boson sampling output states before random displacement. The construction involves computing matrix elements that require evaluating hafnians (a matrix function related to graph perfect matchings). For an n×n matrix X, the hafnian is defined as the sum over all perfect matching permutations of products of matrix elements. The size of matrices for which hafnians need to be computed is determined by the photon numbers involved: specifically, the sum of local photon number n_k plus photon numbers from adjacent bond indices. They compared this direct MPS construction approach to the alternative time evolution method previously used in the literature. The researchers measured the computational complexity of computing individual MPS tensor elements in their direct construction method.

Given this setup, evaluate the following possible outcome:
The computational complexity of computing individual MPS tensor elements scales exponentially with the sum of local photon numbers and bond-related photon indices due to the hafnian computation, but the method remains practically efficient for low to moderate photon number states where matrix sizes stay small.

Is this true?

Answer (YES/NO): YES